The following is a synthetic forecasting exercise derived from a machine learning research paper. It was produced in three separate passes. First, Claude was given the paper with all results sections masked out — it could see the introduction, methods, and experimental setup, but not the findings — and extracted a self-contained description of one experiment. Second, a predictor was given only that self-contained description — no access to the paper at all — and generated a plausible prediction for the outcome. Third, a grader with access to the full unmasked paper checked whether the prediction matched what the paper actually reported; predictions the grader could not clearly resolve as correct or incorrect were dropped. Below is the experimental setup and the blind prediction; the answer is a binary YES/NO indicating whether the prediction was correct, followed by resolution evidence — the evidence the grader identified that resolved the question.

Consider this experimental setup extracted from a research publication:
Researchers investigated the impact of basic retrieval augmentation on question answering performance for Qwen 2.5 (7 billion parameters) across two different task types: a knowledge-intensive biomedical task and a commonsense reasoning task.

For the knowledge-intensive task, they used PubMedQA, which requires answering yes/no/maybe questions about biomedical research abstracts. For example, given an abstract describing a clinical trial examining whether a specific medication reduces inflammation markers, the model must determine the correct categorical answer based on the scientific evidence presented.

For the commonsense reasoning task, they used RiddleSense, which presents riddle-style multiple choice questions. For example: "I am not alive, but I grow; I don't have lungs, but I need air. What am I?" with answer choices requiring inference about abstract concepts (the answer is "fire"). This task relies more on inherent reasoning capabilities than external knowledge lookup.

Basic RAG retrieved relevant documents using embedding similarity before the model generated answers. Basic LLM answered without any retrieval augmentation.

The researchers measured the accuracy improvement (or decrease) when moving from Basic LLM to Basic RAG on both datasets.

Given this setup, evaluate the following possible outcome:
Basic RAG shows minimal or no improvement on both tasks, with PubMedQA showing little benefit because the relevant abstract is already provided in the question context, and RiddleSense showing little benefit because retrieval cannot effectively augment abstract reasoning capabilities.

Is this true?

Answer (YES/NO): NO